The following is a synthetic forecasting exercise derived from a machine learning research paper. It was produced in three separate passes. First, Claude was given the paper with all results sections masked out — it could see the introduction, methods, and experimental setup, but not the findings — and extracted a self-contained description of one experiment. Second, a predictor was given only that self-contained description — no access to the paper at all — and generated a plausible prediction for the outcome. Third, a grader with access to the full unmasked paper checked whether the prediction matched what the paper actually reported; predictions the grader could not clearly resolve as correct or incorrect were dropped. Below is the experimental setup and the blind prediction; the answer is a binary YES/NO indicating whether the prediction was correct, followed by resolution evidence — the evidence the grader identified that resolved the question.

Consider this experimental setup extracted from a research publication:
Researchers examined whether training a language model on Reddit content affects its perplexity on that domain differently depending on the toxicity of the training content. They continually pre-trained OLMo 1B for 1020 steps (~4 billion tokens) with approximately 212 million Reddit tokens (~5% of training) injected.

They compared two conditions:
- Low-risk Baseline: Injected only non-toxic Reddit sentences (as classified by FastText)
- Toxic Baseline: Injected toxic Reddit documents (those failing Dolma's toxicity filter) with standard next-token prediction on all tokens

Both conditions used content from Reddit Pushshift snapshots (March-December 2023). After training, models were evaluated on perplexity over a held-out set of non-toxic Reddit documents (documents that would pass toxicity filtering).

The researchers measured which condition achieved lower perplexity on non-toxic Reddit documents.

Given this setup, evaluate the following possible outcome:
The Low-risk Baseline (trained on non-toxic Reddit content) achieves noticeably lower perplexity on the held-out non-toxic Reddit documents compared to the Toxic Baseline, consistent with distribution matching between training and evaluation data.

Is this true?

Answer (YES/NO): YES